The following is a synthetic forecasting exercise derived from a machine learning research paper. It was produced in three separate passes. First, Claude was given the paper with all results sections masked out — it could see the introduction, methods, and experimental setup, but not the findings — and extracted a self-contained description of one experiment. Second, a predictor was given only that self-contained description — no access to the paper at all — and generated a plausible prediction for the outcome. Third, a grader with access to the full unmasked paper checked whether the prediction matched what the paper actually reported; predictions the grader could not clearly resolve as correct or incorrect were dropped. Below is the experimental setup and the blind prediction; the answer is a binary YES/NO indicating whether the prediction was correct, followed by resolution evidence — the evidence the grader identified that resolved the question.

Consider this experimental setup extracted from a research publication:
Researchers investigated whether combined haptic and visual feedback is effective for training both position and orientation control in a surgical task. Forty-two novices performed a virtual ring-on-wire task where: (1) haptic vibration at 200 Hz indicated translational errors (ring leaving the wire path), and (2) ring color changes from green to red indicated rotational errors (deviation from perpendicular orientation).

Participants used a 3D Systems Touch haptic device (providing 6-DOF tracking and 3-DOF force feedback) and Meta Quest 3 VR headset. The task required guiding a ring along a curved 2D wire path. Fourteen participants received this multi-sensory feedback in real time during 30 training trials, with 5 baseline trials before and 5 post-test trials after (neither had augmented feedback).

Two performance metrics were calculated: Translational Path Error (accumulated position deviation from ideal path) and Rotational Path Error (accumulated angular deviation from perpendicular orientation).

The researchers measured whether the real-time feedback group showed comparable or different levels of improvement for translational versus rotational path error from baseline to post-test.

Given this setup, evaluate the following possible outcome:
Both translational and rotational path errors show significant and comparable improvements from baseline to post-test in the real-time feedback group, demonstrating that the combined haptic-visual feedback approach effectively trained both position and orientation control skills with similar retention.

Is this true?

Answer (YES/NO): NO